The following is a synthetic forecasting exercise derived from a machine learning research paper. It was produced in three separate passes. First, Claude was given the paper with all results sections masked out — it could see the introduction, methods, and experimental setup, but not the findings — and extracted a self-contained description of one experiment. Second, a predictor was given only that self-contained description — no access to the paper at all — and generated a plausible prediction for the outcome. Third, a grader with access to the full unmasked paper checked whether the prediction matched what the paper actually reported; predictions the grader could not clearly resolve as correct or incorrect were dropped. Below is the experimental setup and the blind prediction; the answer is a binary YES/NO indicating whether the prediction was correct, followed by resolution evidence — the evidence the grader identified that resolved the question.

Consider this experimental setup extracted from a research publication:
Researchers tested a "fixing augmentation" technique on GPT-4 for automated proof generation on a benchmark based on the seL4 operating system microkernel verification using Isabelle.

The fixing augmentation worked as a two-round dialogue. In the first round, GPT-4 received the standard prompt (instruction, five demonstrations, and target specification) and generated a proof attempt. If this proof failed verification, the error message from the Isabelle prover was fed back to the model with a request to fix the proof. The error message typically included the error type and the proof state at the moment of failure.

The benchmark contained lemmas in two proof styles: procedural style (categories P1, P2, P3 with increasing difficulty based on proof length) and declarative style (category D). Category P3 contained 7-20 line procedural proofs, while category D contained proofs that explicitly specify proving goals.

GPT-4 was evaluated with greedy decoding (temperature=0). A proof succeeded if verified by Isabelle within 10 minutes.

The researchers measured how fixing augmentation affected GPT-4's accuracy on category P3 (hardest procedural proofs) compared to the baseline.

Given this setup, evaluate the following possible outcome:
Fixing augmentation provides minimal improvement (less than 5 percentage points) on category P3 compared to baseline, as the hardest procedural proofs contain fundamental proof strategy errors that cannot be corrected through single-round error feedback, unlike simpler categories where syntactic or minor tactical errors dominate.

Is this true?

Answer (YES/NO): YES